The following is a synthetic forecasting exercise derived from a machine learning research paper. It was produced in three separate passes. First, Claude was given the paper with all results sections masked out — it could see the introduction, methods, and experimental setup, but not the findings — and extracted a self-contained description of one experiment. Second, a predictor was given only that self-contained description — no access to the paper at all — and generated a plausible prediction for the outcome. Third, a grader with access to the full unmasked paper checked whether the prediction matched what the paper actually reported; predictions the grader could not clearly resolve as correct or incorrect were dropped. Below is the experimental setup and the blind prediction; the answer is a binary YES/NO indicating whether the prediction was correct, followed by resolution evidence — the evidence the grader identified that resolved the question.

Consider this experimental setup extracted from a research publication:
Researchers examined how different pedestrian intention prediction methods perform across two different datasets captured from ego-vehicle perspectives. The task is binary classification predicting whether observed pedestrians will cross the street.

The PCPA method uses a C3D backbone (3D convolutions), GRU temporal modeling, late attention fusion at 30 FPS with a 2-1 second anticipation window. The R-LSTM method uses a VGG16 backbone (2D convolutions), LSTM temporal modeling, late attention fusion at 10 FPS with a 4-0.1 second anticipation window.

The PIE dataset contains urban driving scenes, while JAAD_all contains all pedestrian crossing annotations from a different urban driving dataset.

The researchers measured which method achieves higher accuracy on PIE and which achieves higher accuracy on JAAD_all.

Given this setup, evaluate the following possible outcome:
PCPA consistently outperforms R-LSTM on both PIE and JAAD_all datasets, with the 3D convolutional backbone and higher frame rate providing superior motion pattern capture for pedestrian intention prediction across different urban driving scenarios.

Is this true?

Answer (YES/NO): NO